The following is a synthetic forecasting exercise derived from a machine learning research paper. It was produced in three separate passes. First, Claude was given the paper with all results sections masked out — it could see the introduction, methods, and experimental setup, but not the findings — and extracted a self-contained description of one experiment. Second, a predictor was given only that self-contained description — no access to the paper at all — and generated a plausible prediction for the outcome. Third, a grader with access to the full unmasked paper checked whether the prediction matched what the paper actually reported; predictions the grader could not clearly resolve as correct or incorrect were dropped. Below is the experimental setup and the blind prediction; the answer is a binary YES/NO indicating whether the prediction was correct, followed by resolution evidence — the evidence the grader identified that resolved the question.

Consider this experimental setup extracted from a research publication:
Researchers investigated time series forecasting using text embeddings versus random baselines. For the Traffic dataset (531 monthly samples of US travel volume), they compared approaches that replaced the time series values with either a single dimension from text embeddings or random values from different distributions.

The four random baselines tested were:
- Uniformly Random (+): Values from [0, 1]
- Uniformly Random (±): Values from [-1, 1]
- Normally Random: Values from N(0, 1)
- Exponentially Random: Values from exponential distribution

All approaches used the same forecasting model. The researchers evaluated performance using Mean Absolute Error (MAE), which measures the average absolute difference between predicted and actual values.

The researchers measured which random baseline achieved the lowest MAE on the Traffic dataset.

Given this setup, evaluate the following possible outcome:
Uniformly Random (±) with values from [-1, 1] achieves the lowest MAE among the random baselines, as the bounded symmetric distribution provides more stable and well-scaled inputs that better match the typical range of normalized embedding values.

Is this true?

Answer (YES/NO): NO